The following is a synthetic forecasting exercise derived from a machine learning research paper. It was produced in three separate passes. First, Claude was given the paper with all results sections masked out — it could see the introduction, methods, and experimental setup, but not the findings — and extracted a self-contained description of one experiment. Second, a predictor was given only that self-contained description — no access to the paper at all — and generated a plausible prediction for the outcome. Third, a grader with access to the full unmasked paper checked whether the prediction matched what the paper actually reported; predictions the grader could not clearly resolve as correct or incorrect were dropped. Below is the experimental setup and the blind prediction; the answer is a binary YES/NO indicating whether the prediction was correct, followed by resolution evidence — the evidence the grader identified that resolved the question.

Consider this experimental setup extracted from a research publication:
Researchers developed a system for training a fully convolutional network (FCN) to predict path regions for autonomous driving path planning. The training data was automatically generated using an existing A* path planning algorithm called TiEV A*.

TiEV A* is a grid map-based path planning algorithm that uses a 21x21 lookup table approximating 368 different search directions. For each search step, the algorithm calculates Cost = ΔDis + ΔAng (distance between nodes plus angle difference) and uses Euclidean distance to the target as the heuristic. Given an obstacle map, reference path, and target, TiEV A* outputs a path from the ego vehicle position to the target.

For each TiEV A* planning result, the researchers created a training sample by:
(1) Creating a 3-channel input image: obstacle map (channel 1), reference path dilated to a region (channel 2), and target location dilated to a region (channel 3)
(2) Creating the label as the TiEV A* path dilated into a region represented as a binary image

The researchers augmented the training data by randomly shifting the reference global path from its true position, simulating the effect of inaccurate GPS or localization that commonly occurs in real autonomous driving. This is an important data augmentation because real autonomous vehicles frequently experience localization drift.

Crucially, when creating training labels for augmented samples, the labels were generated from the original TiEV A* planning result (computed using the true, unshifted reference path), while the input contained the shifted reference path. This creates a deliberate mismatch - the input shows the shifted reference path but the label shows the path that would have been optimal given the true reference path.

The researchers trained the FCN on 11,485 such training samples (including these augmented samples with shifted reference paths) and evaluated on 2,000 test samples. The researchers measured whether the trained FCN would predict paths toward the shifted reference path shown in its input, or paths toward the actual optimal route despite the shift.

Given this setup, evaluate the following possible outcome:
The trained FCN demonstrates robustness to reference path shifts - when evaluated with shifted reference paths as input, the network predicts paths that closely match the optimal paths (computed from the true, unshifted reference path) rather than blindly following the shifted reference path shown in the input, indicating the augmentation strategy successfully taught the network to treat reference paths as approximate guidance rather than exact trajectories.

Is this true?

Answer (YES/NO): YES